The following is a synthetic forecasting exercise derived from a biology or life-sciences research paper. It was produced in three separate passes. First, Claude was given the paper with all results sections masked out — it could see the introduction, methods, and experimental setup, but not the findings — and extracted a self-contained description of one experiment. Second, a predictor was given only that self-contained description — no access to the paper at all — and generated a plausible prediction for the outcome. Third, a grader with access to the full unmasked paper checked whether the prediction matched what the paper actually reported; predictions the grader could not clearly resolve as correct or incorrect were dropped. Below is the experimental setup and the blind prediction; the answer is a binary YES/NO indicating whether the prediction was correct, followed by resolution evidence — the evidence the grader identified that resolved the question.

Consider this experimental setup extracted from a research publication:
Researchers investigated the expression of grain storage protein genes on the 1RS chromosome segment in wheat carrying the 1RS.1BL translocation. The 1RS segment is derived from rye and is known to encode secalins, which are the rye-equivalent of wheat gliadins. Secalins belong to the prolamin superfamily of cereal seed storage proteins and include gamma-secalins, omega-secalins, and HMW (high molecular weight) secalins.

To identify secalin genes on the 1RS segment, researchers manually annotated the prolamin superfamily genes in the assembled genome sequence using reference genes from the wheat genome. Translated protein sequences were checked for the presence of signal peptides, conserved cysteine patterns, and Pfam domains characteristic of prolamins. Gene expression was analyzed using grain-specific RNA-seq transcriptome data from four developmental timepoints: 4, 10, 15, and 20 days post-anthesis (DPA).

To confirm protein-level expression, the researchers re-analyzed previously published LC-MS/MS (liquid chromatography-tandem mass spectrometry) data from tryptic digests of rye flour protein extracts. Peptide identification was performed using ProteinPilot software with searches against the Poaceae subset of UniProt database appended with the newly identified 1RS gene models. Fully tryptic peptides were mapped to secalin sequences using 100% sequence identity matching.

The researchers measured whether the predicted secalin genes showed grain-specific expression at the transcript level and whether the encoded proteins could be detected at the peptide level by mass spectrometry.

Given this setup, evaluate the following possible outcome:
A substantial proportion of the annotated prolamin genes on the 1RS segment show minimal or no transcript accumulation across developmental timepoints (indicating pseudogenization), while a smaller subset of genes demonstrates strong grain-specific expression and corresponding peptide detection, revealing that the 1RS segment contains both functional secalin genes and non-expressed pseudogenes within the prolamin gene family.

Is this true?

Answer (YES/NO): NO